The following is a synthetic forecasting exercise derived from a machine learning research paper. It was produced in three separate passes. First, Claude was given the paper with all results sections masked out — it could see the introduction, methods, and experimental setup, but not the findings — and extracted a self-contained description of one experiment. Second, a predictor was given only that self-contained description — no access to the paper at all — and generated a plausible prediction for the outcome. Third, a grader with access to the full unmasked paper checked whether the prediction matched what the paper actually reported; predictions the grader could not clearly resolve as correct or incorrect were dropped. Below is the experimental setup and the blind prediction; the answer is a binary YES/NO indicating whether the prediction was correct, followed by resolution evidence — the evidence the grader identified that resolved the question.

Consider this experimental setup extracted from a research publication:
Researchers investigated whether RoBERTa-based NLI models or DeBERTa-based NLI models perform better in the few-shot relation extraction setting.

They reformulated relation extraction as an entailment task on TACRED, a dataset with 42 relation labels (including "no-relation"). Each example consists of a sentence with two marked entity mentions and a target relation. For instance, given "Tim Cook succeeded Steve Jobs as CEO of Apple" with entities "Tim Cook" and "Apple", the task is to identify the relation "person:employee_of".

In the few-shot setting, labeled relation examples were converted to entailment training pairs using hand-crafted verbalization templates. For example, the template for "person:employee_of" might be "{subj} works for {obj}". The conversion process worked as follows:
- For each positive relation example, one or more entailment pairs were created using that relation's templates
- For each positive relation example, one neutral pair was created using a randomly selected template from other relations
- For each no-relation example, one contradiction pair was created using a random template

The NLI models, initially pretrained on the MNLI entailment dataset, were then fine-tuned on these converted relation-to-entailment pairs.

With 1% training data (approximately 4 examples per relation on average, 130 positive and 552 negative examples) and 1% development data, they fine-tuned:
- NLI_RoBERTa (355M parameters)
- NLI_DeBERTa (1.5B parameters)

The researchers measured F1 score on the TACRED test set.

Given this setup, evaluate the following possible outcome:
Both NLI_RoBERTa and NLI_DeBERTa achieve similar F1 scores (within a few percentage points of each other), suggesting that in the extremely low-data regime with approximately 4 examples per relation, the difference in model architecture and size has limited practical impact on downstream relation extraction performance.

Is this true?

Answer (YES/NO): NO